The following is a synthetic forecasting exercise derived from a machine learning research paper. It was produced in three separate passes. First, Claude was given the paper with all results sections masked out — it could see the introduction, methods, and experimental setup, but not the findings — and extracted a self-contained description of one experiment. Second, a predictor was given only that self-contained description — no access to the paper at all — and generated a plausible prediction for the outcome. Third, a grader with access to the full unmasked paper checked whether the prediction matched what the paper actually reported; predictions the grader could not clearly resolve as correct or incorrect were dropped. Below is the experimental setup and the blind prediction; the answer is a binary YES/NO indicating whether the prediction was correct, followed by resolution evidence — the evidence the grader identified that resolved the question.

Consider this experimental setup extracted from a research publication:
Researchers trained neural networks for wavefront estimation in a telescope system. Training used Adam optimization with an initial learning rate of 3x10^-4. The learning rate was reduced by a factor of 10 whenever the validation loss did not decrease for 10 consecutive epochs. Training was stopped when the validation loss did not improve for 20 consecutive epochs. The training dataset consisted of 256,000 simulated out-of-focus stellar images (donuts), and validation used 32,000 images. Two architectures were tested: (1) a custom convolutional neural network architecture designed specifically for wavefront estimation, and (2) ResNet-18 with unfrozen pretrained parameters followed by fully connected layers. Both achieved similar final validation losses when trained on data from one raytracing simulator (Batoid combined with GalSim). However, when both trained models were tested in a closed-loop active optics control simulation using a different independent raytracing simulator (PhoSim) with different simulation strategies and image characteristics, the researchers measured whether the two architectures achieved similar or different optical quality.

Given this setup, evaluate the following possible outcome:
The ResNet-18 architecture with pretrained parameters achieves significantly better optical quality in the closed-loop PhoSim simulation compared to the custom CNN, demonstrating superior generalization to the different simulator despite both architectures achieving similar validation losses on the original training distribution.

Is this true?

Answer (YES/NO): YES